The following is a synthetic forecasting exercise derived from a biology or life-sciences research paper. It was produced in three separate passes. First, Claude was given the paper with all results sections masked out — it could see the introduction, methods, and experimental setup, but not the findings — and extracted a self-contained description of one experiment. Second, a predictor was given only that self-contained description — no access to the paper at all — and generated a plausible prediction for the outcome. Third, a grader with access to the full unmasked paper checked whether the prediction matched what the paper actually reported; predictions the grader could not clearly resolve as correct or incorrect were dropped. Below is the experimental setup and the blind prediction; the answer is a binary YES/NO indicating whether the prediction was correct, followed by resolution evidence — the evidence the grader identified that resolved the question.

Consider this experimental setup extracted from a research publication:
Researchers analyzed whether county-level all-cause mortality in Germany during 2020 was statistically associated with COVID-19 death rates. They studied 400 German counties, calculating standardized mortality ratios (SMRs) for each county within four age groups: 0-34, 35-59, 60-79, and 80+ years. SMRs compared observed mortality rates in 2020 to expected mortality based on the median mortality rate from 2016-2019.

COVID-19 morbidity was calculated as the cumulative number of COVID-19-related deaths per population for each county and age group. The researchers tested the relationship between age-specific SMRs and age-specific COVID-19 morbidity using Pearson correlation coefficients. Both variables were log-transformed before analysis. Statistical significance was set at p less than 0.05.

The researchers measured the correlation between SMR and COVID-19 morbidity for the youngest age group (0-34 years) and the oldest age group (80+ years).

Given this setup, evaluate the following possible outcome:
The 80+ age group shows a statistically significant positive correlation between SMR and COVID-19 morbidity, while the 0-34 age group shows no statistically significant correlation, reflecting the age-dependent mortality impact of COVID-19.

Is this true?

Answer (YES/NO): YES